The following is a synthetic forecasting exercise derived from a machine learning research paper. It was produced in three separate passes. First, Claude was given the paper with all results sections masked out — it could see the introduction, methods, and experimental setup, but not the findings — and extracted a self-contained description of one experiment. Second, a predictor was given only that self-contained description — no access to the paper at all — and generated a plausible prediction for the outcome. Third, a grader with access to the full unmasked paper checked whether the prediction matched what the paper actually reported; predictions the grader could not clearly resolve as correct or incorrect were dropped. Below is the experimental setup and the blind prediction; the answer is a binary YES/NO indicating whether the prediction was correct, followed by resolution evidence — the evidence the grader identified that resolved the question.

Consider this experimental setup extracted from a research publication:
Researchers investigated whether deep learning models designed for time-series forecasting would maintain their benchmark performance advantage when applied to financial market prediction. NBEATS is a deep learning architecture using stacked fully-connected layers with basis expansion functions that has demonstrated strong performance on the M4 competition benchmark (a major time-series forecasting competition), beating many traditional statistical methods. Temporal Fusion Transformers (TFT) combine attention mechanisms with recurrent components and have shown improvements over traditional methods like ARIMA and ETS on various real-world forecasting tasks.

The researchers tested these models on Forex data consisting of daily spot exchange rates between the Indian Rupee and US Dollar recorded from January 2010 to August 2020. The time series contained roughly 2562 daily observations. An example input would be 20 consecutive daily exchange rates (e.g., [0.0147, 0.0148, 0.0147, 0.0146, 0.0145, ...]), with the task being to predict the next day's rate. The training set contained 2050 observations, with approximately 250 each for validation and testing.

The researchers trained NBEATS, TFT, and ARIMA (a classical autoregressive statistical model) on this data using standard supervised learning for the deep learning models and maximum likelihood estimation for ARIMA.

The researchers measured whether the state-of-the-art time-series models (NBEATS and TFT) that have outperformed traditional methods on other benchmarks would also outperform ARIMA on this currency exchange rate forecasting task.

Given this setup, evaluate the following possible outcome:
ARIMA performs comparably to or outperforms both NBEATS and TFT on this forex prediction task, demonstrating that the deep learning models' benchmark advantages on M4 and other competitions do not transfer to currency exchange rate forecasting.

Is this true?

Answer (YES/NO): YES